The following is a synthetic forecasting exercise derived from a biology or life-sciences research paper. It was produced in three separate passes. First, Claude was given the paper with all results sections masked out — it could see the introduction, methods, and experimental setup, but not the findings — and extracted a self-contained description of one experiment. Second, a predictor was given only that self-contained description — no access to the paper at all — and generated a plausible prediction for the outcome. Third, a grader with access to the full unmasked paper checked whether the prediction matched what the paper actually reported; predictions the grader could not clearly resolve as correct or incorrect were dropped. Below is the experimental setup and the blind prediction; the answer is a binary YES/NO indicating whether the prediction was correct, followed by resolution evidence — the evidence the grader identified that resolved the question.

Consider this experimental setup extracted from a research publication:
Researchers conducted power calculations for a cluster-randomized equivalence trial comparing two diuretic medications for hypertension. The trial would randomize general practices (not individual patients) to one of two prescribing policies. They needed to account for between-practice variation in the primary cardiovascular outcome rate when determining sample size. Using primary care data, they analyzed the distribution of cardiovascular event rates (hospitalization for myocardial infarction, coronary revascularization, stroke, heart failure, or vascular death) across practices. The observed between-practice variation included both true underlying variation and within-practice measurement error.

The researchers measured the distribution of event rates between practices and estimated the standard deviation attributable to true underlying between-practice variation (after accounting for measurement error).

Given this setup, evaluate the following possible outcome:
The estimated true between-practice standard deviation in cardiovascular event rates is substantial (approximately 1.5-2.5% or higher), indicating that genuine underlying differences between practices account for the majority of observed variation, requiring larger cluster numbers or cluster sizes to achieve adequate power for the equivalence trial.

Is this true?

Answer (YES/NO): NO